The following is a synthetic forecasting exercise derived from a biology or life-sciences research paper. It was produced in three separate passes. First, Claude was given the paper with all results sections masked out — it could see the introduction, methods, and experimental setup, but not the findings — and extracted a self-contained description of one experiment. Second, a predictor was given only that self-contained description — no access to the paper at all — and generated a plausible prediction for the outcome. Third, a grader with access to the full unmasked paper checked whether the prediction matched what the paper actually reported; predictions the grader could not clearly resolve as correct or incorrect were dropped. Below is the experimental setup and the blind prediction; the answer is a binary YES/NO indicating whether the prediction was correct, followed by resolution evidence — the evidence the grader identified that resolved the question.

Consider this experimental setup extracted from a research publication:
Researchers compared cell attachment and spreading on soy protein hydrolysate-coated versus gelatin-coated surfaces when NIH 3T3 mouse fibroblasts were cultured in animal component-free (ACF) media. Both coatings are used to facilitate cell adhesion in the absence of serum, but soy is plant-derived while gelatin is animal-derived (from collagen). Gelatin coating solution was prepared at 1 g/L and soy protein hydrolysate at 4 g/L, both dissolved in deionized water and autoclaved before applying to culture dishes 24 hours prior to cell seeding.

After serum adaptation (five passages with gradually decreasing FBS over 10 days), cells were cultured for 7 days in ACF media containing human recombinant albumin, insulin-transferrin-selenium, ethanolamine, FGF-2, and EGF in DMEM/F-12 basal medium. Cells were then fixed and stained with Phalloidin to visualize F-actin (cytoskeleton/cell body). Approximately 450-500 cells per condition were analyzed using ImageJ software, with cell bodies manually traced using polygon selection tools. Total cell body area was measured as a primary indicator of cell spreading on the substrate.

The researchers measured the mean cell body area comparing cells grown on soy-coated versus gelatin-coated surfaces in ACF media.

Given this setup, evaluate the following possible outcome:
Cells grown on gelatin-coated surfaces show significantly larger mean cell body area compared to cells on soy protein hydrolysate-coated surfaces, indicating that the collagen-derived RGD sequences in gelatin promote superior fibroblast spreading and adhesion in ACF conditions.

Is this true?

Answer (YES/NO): NO